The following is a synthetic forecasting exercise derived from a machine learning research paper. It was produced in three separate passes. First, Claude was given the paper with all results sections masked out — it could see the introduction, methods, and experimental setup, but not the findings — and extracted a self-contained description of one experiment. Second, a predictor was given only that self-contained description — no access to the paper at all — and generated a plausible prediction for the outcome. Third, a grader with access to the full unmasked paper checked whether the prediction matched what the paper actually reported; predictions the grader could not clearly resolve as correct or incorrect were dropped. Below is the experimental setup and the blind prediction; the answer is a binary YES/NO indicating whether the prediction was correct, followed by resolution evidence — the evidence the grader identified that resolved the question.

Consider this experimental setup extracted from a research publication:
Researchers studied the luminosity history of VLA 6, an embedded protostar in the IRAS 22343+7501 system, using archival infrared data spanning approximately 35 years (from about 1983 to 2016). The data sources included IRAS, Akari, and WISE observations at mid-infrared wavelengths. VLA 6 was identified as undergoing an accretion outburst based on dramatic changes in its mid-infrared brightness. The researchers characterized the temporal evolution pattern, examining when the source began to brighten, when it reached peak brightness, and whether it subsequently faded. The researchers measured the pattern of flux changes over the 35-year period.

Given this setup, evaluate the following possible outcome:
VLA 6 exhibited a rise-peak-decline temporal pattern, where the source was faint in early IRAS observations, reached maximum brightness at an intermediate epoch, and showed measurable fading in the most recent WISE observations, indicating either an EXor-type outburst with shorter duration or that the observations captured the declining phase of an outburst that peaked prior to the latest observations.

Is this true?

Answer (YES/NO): YES